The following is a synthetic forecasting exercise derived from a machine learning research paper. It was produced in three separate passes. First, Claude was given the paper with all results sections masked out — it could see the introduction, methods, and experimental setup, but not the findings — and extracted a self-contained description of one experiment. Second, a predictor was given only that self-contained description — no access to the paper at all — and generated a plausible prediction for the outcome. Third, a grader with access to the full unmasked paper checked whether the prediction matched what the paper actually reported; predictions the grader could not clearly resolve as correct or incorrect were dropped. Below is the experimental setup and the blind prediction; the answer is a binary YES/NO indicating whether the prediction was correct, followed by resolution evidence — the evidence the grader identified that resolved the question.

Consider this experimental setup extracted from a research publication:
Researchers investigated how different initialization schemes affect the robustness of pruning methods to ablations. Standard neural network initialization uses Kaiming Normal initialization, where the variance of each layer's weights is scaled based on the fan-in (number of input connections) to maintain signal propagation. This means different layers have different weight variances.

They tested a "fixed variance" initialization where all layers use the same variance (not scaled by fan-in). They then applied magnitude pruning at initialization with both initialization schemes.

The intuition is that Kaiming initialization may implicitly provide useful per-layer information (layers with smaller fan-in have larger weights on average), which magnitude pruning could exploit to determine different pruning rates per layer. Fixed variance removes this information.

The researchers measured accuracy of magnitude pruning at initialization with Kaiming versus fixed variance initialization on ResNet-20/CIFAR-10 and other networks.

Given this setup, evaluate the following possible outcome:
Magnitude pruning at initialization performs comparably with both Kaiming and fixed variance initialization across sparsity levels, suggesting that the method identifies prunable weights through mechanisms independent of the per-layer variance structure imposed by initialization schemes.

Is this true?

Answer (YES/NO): NO